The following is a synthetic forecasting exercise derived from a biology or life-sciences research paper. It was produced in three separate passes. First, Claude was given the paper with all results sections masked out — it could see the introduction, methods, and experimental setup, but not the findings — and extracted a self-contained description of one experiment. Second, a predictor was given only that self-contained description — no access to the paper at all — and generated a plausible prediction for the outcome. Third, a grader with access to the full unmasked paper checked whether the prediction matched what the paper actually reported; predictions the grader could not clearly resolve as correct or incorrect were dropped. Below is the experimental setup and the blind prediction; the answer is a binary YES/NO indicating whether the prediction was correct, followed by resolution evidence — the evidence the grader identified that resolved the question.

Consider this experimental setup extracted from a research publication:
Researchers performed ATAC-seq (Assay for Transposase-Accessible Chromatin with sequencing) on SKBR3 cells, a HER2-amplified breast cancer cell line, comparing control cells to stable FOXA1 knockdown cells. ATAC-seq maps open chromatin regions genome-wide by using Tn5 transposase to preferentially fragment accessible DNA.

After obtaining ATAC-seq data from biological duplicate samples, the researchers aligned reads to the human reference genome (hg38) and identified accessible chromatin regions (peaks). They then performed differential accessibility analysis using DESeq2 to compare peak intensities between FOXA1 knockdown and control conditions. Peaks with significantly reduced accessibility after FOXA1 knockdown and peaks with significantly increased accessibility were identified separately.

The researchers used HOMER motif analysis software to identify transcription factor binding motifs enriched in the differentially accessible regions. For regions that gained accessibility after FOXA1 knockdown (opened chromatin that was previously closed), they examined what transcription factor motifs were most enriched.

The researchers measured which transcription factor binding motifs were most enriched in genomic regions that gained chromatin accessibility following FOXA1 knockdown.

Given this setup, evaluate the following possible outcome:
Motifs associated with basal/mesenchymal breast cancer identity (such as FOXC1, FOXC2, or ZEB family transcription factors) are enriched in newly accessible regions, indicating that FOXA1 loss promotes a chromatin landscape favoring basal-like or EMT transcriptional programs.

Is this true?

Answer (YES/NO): NO